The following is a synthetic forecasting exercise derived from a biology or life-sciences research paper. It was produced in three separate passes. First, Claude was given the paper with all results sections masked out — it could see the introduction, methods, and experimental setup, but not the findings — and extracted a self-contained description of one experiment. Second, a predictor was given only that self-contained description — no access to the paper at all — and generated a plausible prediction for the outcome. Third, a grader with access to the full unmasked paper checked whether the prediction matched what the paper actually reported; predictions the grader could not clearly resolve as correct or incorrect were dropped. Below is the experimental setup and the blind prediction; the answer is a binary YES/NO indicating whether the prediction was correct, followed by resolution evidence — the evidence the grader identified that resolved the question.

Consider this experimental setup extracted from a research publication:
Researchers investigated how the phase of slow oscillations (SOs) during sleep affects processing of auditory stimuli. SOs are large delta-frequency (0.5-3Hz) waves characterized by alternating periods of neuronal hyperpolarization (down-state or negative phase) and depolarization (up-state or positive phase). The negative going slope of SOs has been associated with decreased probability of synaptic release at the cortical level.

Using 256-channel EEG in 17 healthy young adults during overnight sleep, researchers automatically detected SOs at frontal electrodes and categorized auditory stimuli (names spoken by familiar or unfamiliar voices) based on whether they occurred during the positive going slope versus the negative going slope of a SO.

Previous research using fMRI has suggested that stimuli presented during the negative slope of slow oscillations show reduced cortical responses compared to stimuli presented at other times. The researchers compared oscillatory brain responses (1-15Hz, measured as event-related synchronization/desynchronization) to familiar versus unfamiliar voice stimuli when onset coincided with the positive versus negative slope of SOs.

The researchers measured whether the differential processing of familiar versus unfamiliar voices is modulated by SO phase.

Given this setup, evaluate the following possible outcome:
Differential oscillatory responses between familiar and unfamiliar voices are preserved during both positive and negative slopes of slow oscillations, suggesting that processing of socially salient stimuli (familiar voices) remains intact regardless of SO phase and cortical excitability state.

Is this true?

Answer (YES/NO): NO